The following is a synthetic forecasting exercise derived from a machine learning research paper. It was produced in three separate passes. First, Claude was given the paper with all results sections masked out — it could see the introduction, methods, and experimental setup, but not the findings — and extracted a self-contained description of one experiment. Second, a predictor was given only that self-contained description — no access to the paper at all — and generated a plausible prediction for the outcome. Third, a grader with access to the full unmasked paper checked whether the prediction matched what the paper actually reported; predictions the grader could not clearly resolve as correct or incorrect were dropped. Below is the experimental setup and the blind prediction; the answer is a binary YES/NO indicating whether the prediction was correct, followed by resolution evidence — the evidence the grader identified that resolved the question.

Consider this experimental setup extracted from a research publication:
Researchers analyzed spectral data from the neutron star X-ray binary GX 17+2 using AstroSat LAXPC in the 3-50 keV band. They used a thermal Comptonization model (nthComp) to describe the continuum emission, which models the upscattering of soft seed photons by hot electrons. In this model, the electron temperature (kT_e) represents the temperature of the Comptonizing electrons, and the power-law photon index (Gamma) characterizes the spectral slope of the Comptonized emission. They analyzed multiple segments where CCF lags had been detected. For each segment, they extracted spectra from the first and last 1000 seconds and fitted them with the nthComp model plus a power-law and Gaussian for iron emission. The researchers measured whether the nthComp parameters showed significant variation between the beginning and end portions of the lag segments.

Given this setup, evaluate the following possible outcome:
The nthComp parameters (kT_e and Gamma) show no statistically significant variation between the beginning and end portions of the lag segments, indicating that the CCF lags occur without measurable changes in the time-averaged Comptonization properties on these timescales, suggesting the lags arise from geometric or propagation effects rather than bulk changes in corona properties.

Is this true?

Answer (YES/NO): YES